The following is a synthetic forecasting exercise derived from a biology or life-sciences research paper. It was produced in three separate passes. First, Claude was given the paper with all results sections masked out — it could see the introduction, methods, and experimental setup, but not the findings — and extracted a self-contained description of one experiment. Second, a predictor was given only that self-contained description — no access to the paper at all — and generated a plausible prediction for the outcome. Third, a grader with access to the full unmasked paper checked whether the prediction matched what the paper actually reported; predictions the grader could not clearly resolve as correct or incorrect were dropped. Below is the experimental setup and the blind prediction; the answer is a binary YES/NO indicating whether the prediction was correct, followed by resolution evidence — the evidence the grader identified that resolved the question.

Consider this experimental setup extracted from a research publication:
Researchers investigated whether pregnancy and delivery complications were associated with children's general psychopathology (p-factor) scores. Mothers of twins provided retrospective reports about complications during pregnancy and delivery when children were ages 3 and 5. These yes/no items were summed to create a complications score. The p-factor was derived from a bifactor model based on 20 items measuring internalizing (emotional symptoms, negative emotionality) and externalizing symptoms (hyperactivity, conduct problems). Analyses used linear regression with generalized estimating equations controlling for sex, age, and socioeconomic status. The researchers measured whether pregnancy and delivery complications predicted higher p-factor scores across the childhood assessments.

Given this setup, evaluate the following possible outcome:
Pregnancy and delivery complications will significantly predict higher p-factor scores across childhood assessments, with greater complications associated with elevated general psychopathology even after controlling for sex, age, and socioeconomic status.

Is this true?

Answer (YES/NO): NO